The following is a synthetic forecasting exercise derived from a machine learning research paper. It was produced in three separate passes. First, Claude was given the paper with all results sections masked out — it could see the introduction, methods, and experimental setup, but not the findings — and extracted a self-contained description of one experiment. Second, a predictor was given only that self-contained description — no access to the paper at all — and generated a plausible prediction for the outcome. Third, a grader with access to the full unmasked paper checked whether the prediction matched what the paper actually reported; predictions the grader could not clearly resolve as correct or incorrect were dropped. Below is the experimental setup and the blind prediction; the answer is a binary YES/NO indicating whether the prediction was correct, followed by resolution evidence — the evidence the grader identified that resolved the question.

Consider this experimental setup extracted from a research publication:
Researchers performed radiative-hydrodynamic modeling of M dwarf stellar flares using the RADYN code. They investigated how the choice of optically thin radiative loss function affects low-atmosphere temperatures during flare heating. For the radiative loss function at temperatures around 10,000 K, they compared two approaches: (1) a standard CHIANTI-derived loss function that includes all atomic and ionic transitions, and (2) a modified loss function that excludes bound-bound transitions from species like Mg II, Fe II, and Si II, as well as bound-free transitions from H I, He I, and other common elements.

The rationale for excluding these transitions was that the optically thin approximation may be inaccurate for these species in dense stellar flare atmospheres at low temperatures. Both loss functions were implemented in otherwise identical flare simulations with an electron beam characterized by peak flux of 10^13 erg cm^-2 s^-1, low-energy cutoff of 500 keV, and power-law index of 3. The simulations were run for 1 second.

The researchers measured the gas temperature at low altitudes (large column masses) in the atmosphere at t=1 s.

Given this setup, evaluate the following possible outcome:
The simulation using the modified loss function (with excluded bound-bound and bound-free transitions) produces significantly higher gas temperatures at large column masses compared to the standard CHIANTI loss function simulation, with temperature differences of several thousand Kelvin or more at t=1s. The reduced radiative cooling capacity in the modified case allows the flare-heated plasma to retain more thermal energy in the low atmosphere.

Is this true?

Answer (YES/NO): YES